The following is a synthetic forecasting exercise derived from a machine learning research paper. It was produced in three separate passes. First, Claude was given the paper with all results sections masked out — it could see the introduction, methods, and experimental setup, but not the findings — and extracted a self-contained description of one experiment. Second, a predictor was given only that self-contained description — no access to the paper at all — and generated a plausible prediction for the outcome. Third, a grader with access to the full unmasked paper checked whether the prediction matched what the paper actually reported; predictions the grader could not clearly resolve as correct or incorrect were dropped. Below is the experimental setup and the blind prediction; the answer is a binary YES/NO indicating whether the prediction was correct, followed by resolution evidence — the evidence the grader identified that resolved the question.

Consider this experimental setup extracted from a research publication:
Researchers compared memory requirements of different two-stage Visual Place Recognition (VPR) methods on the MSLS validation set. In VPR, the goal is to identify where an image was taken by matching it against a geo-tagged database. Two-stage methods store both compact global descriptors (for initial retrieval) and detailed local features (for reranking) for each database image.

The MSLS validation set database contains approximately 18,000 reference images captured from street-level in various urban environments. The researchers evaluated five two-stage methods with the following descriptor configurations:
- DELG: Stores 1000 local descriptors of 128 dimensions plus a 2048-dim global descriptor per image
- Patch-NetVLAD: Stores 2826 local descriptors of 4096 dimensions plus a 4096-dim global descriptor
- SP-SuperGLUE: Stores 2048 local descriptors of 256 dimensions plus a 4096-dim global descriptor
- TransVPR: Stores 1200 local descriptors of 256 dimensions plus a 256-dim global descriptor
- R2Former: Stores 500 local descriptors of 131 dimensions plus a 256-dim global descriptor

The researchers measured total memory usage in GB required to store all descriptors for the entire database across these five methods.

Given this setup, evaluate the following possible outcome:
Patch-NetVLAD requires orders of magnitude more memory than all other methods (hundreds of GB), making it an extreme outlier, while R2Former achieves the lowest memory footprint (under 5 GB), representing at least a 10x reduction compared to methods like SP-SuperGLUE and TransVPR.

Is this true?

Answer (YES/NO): NO